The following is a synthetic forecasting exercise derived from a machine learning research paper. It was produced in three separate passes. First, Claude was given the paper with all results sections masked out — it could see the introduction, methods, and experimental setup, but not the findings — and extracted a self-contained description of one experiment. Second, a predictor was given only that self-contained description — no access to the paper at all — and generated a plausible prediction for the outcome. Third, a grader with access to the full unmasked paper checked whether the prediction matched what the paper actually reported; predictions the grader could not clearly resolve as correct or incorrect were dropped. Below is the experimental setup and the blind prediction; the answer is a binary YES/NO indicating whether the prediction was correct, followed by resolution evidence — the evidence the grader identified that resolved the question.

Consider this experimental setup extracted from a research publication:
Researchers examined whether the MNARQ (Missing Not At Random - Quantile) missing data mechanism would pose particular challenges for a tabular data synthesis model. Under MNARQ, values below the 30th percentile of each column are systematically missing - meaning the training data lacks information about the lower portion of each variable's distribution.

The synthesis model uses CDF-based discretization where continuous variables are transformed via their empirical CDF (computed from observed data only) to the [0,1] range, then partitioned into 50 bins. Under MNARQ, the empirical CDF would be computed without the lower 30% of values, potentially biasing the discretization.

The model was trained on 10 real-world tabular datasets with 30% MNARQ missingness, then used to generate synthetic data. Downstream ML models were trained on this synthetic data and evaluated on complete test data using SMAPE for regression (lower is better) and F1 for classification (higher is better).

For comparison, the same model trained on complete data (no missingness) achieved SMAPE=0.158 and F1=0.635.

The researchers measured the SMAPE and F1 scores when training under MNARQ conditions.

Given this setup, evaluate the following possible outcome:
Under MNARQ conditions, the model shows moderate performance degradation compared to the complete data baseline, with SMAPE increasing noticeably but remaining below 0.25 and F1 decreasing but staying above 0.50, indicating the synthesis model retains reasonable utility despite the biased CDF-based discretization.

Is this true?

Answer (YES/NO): NO